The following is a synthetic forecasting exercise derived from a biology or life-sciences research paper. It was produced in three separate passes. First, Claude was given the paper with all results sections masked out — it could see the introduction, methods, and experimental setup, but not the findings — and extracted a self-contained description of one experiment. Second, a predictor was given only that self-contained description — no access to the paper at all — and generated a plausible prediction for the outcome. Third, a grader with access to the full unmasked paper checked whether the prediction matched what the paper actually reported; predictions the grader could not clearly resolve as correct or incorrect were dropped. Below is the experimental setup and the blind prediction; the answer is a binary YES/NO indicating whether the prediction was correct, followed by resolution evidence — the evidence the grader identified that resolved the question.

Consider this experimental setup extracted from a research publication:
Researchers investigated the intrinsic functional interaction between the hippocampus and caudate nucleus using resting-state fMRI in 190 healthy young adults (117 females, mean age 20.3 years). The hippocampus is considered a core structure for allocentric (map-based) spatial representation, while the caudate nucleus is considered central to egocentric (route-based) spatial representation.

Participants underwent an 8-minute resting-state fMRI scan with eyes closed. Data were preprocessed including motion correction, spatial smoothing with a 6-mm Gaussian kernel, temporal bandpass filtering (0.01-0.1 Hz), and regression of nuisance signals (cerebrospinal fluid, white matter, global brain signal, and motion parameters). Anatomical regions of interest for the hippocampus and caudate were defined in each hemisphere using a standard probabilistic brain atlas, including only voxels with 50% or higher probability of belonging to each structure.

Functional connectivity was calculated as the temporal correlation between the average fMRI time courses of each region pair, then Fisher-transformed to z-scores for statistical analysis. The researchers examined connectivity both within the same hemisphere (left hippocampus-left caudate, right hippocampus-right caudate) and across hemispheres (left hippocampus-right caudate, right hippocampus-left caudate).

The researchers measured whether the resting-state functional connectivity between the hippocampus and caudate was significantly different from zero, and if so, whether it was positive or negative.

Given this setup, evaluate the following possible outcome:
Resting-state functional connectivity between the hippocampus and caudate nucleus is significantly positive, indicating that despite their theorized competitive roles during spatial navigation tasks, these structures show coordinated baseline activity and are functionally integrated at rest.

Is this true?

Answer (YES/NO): YES